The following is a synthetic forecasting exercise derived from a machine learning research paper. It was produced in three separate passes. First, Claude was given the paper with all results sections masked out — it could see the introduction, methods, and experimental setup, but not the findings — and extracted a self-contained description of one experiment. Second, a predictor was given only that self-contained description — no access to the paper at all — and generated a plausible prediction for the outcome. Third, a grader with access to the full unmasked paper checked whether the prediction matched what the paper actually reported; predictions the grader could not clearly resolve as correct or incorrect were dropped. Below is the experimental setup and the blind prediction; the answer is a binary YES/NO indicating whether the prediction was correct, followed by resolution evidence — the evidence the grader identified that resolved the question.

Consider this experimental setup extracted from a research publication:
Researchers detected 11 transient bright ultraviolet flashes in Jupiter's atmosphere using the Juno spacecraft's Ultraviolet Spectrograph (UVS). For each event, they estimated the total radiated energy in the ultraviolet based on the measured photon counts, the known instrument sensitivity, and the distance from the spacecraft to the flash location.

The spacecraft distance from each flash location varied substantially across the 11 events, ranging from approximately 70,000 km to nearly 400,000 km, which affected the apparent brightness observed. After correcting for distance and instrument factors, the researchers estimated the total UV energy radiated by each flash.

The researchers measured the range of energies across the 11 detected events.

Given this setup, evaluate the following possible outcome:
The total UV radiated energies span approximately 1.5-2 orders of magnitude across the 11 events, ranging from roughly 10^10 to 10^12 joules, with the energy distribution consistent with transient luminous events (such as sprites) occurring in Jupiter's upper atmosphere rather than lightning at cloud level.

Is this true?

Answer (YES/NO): NO